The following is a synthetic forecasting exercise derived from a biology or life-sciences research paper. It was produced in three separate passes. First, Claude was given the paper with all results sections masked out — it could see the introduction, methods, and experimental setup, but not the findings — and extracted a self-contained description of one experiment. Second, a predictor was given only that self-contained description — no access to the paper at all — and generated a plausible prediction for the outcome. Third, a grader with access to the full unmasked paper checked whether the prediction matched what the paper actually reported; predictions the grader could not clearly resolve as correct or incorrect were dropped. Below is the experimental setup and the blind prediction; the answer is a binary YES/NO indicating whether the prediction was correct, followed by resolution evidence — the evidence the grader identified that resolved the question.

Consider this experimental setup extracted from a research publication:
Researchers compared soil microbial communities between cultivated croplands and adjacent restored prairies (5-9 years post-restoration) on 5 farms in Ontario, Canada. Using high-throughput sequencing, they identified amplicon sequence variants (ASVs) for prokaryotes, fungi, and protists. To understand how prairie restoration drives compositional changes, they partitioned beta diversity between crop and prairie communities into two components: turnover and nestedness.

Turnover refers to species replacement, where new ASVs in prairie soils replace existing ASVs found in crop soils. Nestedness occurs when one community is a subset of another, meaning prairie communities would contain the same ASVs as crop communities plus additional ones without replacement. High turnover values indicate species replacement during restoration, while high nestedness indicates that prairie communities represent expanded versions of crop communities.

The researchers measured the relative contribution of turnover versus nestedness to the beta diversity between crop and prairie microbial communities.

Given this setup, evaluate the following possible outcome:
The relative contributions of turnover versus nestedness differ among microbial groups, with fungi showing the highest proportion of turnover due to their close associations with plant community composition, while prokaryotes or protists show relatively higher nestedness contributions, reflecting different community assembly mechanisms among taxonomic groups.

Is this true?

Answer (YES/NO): NO